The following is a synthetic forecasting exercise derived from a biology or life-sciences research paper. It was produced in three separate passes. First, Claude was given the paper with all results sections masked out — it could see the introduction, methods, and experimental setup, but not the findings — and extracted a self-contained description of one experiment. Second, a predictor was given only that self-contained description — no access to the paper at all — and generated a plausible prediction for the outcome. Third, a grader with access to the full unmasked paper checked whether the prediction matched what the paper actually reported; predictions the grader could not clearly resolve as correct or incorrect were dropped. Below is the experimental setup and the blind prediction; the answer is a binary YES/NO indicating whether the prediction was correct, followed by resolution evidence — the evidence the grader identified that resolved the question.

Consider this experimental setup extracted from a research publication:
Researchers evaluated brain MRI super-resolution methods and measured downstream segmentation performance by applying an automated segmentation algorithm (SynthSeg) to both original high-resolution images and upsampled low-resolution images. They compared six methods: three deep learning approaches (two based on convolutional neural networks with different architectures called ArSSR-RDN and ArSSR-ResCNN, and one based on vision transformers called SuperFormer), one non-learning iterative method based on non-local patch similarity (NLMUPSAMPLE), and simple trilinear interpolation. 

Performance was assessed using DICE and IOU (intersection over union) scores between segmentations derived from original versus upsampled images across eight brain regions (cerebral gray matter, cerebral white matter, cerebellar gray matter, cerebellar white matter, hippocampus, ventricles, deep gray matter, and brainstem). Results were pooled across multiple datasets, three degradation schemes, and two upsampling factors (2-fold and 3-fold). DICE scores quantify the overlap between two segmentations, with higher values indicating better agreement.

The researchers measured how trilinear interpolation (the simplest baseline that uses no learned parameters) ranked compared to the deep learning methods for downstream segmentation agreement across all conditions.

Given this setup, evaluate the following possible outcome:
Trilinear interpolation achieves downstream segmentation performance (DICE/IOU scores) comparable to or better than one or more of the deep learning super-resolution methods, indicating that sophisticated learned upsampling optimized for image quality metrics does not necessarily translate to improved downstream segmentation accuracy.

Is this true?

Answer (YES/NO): YES